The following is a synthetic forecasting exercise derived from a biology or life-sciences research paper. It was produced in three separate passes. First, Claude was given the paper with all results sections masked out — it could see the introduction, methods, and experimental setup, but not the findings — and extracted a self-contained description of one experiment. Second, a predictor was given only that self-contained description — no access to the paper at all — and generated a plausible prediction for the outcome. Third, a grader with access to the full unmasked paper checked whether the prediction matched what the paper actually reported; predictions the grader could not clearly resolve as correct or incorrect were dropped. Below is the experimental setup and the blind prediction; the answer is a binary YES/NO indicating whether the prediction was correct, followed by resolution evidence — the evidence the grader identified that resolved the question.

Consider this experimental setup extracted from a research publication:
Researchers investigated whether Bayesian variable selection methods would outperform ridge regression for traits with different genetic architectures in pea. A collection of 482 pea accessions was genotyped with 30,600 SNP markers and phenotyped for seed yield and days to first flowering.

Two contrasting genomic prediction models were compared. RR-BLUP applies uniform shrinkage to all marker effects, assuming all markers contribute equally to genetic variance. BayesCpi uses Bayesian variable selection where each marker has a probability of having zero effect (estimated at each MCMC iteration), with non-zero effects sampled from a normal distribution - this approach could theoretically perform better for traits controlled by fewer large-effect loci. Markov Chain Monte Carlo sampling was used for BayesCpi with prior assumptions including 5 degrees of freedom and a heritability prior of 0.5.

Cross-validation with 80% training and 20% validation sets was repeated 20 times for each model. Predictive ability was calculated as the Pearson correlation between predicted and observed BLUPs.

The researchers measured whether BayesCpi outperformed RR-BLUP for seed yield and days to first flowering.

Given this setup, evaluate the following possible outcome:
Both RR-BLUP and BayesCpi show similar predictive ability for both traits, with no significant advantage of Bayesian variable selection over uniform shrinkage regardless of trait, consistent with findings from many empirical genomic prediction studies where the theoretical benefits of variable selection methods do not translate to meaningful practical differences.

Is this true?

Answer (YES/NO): YES